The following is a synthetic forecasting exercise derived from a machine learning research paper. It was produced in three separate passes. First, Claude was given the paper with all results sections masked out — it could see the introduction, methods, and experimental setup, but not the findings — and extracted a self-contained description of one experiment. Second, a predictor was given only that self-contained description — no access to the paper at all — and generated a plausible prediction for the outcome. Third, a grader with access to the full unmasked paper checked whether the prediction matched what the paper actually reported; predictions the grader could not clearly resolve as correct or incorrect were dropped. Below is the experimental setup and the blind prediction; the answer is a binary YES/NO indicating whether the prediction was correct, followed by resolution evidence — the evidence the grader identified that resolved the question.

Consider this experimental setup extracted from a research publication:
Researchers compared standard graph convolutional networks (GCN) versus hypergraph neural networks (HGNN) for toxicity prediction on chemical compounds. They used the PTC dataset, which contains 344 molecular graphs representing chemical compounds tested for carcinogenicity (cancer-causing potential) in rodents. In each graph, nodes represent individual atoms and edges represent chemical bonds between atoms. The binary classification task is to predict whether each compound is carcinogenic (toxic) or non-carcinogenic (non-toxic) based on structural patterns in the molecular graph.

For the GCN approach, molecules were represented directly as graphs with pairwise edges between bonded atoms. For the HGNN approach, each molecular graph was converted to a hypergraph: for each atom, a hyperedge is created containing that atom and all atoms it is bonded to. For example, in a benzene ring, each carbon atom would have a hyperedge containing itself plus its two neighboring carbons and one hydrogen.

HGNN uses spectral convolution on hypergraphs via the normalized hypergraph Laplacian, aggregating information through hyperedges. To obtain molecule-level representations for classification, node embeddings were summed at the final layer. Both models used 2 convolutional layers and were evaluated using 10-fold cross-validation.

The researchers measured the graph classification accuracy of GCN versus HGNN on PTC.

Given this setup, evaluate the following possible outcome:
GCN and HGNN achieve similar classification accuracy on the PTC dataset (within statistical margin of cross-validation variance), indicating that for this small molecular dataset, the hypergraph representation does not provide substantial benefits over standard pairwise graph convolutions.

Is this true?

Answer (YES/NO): NO